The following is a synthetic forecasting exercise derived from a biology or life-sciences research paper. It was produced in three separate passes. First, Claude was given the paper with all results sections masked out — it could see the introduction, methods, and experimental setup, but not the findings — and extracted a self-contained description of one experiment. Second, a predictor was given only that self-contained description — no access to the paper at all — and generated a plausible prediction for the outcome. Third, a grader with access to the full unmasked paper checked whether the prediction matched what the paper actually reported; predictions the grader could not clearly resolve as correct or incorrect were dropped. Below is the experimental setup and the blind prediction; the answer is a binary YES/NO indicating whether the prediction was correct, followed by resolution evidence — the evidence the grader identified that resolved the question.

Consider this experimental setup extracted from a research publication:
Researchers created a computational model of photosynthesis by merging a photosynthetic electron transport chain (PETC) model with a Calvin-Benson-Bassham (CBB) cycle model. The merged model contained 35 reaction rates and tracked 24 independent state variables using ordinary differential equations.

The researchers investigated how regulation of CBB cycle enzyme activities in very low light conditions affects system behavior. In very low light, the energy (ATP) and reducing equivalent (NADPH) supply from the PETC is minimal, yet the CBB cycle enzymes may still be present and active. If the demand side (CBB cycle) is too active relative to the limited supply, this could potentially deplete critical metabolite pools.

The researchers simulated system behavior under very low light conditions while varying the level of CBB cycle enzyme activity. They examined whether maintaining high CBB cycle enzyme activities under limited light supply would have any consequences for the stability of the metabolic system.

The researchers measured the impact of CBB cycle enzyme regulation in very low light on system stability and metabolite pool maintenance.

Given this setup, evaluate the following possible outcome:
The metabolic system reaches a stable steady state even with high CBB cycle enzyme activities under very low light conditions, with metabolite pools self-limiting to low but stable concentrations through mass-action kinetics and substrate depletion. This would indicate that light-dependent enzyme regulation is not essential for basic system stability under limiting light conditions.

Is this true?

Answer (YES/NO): NO